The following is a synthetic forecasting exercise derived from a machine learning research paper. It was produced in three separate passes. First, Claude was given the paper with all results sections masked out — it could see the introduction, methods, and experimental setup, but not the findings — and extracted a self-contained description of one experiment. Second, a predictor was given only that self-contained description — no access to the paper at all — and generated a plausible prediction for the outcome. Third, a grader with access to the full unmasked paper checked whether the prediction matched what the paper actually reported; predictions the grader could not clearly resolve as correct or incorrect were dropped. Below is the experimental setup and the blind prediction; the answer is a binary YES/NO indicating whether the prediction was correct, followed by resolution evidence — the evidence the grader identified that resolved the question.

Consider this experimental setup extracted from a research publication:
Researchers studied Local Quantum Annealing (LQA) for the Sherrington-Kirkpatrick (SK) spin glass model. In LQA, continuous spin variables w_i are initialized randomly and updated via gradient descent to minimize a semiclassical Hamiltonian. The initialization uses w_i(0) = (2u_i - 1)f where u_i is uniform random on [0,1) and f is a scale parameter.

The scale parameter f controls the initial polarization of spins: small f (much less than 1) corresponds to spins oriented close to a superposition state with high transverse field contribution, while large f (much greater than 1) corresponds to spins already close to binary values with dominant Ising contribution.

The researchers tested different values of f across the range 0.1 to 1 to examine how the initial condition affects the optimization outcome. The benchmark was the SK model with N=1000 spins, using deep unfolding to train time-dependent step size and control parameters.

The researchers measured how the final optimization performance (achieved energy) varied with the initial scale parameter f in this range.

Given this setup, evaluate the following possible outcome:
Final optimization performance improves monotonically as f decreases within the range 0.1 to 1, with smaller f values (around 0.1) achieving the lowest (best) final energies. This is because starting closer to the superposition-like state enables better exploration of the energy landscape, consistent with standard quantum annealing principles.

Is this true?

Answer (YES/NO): NO